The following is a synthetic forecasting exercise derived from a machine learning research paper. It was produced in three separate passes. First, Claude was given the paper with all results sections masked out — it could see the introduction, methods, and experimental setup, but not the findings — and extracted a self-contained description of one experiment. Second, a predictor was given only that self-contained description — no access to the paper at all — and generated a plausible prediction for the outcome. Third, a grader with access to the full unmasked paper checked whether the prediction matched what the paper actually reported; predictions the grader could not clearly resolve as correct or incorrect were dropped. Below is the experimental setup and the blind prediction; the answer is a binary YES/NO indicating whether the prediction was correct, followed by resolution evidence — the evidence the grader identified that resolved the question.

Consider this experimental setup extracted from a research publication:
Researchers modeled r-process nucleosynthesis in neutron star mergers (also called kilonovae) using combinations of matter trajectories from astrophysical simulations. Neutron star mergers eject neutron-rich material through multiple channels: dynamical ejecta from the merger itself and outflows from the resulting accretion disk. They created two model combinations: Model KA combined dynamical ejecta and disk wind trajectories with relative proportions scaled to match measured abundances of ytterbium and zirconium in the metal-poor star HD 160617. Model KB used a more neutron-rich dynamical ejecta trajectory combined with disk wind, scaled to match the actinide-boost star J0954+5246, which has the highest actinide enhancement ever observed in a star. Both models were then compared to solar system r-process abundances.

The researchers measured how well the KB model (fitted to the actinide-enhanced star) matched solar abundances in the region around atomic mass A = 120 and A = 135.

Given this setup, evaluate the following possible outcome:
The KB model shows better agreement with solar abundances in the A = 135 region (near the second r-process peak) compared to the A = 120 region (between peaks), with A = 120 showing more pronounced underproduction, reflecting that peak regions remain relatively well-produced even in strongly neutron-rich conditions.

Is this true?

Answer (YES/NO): NO